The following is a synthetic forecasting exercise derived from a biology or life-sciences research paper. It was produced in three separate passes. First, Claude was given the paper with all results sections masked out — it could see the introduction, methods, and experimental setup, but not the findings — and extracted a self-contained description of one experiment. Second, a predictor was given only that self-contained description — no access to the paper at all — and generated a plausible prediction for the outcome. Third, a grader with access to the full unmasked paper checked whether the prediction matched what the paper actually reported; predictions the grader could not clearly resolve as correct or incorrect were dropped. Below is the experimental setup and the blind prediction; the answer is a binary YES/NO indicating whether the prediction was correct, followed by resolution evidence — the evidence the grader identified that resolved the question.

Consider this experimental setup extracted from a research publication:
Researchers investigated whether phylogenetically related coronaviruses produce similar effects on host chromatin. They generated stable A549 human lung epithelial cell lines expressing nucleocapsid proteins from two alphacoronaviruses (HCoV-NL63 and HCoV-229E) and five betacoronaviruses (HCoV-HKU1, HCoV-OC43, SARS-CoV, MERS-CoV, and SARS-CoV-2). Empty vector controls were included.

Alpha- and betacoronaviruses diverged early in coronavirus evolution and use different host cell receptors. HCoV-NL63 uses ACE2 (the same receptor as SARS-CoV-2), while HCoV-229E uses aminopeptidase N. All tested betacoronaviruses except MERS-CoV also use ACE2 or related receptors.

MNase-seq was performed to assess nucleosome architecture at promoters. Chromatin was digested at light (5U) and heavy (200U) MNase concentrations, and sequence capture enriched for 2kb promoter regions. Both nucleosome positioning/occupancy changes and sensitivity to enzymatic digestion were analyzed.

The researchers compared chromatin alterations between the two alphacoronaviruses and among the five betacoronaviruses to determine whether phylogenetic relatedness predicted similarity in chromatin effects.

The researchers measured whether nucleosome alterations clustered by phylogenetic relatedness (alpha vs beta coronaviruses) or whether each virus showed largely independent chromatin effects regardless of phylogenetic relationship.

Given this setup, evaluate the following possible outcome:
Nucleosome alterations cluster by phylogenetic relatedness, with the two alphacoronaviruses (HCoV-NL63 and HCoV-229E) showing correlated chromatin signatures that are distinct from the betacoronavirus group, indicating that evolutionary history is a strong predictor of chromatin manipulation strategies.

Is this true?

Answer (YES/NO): NO